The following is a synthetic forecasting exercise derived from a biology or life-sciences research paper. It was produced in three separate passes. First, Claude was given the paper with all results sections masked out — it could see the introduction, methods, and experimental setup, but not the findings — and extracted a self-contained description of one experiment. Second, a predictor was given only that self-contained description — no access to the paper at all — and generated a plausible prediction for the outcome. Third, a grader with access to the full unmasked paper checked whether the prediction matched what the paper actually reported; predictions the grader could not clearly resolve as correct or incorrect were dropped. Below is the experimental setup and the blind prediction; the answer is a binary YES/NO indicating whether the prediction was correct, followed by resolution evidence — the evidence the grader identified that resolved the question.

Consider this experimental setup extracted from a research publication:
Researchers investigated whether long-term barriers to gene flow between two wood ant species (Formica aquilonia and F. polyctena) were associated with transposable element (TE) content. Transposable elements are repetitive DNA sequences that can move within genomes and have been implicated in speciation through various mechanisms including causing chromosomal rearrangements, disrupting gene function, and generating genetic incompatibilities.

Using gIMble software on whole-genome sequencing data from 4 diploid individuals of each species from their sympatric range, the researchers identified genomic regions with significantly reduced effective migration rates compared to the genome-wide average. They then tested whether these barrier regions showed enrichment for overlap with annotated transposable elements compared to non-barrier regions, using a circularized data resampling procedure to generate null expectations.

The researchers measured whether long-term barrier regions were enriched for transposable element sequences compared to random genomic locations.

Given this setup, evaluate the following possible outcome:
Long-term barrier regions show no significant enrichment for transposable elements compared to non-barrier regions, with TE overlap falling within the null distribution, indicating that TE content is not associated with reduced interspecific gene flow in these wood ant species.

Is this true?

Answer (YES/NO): NO